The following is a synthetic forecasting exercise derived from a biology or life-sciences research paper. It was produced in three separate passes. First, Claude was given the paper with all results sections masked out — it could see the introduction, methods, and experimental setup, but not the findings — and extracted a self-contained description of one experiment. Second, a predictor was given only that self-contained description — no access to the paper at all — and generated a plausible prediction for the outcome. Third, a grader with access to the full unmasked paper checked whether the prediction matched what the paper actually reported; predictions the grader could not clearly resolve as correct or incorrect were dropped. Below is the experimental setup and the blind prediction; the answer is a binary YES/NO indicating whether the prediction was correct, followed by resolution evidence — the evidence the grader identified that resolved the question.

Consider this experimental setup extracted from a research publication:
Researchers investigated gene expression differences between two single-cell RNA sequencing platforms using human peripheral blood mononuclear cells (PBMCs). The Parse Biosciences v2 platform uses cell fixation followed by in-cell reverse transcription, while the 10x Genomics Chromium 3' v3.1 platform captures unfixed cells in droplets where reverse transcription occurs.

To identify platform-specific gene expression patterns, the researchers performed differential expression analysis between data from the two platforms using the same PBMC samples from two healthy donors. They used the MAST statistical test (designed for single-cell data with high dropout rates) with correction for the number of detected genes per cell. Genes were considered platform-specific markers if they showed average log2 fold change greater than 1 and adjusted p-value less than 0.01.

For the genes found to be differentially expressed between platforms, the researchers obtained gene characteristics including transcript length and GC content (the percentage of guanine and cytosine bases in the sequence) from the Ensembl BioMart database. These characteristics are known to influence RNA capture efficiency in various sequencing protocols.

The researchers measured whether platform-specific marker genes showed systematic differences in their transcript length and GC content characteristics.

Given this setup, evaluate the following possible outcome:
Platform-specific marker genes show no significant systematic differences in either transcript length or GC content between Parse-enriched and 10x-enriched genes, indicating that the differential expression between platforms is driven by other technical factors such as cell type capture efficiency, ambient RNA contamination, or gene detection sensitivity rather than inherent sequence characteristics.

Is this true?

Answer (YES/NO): NO